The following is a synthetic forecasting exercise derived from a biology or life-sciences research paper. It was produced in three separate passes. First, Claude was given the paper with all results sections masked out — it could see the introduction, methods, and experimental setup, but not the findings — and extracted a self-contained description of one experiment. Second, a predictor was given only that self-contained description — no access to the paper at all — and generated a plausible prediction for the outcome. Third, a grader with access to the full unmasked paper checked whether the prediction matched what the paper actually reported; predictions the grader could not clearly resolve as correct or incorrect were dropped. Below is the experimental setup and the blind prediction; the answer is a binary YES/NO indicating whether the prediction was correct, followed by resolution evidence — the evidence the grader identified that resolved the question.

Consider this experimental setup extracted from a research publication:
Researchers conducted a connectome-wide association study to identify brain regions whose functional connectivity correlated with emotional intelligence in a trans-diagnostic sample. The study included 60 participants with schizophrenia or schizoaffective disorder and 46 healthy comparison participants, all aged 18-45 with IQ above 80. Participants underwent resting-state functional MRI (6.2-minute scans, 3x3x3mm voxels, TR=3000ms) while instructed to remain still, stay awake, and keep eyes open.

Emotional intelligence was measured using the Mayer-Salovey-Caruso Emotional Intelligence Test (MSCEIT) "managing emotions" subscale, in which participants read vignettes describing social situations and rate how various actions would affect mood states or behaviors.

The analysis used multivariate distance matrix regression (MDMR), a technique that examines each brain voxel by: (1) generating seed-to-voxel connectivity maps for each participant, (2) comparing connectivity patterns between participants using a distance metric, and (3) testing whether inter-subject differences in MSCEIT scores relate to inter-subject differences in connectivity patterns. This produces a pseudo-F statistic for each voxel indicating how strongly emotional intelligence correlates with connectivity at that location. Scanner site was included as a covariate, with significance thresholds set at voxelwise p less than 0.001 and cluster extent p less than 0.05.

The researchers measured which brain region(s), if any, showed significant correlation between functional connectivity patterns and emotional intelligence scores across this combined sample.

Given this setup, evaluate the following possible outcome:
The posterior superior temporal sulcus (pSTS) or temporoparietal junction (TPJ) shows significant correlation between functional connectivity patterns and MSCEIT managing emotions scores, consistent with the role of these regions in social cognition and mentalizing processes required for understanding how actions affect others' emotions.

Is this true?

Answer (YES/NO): NO